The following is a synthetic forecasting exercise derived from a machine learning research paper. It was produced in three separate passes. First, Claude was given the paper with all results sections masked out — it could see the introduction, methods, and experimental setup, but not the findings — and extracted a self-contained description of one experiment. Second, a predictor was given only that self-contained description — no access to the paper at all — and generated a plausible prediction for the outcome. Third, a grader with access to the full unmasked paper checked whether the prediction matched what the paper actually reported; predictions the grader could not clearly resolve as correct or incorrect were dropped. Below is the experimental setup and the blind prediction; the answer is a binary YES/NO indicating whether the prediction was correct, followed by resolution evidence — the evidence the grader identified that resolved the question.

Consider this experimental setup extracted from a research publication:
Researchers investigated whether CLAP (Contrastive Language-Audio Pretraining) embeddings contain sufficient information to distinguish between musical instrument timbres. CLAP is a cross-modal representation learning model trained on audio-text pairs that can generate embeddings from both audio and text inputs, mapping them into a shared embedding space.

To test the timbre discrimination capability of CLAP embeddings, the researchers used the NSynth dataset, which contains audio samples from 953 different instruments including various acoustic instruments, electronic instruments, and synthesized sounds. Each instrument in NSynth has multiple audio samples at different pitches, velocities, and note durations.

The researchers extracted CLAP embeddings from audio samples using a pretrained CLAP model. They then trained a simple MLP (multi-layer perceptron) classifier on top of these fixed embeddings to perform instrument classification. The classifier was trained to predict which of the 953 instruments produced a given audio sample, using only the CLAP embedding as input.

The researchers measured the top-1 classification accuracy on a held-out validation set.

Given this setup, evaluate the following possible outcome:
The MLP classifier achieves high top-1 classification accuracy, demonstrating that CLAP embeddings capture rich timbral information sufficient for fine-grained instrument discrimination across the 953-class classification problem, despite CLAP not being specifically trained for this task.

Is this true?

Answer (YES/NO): YES